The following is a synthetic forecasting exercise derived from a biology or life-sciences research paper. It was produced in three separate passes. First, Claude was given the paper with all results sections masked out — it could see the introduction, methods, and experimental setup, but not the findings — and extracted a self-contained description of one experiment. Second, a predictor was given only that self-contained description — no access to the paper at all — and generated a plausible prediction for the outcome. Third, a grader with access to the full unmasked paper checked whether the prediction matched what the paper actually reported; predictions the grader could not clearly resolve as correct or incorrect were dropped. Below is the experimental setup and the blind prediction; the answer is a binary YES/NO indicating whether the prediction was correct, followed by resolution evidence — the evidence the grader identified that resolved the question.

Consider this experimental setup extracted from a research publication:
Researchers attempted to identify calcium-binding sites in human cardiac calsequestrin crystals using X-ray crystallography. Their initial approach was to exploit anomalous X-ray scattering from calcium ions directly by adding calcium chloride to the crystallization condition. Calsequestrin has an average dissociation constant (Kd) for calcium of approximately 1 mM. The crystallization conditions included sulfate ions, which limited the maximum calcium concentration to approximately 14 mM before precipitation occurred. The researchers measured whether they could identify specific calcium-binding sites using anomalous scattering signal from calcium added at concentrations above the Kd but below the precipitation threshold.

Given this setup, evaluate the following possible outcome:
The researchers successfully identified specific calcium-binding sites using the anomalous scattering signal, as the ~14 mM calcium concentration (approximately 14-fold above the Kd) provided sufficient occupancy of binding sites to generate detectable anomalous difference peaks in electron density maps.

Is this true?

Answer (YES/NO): NO